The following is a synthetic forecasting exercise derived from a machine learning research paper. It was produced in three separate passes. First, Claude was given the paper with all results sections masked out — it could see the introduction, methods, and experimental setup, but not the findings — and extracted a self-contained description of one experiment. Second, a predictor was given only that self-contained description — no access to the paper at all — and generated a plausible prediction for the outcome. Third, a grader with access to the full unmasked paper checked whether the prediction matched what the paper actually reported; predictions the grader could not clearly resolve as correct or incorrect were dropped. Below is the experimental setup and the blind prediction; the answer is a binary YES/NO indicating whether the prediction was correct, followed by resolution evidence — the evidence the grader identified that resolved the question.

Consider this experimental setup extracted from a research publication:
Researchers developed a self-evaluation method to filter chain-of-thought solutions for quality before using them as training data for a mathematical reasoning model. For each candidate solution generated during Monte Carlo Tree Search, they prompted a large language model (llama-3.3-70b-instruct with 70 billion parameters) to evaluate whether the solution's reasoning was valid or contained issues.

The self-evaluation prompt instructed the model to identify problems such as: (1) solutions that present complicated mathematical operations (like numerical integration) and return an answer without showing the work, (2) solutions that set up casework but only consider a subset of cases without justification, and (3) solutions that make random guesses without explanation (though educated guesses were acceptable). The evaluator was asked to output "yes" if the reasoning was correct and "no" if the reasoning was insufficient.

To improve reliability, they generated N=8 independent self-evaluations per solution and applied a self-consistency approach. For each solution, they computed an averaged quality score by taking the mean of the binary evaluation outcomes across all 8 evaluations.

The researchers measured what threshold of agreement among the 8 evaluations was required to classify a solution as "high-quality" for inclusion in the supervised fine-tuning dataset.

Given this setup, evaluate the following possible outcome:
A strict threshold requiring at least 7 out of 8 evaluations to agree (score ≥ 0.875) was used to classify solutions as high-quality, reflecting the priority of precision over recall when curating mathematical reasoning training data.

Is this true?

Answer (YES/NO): NO